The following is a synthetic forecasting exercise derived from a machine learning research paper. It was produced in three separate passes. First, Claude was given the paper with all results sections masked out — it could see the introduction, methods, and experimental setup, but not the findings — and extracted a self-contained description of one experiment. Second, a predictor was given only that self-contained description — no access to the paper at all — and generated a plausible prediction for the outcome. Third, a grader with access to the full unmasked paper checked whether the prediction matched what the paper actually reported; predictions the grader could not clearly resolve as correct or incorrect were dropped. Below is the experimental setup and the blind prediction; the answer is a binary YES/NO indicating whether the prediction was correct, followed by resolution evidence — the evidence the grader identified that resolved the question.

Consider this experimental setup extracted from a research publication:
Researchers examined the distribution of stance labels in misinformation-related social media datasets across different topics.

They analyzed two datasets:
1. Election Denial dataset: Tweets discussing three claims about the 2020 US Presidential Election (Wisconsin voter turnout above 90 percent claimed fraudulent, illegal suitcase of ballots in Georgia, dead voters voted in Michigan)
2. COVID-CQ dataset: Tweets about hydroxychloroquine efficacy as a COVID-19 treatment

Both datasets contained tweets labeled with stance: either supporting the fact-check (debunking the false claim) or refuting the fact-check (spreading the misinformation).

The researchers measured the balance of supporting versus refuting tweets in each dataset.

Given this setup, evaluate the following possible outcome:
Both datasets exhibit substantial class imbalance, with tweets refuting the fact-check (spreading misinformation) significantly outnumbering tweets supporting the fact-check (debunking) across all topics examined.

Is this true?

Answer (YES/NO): NO